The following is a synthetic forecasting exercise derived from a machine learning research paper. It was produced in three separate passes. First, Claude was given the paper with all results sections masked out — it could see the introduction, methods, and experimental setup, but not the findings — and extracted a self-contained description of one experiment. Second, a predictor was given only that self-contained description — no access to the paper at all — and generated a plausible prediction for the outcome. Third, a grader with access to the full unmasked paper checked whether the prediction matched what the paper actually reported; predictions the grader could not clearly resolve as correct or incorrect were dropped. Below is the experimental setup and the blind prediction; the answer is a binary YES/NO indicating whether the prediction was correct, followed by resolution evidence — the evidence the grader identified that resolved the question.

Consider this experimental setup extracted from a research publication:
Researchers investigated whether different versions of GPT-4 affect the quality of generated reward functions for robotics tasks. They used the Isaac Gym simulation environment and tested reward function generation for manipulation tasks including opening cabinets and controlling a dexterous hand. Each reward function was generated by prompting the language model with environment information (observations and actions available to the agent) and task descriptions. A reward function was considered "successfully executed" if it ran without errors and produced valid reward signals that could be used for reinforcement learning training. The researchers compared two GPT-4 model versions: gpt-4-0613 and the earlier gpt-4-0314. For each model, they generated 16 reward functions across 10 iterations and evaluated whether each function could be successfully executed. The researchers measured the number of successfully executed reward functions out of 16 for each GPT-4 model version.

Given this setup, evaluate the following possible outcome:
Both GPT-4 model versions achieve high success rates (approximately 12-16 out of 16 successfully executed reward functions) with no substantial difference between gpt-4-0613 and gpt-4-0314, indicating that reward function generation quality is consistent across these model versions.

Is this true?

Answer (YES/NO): NO